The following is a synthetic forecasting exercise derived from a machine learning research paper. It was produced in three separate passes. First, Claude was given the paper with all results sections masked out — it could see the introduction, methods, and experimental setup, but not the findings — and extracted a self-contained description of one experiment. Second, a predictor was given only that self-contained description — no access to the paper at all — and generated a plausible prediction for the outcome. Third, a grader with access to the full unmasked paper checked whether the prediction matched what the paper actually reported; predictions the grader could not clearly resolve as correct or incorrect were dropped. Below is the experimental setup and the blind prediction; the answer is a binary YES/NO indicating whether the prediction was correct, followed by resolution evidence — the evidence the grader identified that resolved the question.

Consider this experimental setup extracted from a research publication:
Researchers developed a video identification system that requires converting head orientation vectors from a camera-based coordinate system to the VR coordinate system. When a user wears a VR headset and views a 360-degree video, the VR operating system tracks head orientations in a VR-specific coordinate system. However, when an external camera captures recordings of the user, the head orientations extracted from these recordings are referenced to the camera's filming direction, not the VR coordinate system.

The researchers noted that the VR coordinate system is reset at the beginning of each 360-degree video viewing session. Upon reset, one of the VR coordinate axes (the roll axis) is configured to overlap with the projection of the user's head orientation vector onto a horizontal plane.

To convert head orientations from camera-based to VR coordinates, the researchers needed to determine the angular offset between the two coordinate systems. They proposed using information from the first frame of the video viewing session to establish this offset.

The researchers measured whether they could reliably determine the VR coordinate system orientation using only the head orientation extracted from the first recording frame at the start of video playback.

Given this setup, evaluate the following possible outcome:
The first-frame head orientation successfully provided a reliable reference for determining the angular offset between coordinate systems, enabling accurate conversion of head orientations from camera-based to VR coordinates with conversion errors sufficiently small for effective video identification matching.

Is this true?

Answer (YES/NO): YES